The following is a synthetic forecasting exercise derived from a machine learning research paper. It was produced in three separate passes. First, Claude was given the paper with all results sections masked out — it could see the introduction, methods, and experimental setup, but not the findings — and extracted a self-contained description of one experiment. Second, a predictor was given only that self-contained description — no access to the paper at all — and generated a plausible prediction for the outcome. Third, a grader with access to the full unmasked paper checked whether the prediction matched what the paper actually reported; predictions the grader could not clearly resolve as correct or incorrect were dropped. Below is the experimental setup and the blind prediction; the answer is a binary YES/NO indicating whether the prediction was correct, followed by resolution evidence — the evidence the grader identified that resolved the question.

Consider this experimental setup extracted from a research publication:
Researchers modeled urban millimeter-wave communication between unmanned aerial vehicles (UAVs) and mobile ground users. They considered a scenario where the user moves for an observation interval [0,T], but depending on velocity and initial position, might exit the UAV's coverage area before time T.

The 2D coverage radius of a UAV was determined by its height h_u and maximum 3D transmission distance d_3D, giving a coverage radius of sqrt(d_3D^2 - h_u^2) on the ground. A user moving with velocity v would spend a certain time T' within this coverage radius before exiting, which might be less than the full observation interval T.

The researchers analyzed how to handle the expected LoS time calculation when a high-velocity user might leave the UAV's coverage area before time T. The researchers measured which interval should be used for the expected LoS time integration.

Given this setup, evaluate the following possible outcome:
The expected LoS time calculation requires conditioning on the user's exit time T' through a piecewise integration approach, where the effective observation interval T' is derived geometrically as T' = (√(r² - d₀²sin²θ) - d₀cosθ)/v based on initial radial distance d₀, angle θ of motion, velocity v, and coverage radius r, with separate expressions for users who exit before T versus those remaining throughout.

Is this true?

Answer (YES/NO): NO